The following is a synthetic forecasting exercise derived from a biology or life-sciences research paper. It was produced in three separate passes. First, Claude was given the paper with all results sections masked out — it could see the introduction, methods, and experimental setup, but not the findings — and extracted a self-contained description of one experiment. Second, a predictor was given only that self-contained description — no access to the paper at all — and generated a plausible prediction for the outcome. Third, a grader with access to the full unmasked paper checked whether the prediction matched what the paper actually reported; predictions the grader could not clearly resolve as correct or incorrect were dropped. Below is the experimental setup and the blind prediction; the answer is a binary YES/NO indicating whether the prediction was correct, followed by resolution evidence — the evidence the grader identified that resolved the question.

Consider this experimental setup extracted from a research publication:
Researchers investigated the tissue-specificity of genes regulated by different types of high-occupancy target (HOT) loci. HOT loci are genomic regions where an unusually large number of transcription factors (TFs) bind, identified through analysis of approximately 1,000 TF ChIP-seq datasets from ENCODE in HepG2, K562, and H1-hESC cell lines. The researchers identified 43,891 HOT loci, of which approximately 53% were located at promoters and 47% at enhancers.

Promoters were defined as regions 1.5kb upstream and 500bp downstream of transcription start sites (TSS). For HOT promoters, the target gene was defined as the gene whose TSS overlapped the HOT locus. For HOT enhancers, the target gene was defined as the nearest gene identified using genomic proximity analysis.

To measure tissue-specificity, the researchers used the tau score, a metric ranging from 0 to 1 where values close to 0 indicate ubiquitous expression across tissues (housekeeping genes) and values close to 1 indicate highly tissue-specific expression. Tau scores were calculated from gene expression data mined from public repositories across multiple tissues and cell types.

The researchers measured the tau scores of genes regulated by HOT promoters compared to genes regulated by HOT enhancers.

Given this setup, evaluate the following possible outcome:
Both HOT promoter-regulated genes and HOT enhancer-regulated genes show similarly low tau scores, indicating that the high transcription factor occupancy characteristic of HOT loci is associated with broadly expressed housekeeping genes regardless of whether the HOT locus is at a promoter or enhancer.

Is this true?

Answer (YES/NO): NO